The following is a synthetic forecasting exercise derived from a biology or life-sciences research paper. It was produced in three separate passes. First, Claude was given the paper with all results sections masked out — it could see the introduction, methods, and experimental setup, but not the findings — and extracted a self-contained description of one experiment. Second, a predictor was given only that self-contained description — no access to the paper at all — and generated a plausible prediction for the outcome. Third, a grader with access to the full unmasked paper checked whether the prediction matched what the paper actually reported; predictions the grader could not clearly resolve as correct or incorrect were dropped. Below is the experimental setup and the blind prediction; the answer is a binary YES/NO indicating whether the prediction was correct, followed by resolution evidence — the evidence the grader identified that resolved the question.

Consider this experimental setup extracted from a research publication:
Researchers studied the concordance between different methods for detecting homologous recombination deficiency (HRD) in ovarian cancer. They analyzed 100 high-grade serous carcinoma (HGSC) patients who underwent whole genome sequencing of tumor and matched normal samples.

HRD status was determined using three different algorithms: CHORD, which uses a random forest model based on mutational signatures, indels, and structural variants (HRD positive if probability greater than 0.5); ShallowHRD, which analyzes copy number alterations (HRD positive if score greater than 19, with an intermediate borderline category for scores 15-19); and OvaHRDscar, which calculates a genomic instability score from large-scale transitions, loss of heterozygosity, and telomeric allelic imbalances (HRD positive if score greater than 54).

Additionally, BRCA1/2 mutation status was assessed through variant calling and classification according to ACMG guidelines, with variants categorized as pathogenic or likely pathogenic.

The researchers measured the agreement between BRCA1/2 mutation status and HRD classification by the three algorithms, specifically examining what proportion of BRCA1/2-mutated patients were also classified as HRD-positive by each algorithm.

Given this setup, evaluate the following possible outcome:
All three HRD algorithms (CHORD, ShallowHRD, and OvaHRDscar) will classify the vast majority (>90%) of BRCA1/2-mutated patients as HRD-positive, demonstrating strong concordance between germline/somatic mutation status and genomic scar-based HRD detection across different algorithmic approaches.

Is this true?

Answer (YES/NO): NO